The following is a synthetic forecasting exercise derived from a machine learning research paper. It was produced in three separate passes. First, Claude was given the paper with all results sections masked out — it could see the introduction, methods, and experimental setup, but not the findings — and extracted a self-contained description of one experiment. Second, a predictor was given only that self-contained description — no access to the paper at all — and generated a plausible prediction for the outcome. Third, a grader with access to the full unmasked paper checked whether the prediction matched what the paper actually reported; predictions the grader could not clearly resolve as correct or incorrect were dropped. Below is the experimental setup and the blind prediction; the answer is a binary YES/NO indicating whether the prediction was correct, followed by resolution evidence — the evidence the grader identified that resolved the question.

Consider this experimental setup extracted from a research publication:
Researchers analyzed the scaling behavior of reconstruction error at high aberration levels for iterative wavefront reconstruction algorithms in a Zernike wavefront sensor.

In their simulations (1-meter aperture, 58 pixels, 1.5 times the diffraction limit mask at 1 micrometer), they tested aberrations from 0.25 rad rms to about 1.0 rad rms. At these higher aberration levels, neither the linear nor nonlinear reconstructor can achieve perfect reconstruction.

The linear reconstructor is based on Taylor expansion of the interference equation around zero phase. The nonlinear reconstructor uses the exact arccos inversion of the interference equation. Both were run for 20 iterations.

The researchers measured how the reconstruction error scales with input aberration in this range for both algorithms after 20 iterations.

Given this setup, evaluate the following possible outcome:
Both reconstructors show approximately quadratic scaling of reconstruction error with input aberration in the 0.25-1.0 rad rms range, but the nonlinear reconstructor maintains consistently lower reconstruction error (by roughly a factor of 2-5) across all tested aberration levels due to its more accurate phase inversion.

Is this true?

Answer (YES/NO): NO